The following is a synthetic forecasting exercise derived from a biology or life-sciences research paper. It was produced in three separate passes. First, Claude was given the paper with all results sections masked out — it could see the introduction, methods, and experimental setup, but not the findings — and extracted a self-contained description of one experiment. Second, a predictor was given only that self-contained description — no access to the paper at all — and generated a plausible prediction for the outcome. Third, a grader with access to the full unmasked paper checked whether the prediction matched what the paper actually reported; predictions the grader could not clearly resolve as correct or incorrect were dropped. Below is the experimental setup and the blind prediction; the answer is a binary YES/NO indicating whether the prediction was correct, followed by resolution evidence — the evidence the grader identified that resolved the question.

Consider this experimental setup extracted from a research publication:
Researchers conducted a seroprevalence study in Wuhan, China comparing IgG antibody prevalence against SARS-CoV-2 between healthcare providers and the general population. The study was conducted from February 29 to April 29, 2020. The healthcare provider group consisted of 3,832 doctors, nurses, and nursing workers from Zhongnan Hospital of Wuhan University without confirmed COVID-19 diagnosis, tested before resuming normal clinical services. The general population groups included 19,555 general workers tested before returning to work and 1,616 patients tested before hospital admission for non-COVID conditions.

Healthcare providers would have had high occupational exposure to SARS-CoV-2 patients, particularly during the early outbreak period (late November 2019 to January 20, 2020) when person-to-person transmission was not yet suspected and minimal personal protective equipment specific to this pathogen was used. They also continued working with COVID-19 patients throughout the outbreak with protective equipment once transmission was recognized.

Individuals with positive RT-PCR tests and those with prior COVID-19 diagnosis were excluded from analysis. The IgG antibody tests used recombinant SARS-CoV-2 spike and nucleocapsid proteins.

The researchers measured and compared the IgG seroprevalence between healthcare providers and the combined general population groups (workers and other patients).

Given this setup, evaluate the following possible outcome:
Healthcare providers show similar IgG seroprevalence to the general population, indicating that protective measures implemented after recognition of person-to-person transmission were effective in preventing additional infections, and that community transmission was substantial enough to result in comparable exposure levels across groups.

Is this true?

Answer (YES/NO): NO